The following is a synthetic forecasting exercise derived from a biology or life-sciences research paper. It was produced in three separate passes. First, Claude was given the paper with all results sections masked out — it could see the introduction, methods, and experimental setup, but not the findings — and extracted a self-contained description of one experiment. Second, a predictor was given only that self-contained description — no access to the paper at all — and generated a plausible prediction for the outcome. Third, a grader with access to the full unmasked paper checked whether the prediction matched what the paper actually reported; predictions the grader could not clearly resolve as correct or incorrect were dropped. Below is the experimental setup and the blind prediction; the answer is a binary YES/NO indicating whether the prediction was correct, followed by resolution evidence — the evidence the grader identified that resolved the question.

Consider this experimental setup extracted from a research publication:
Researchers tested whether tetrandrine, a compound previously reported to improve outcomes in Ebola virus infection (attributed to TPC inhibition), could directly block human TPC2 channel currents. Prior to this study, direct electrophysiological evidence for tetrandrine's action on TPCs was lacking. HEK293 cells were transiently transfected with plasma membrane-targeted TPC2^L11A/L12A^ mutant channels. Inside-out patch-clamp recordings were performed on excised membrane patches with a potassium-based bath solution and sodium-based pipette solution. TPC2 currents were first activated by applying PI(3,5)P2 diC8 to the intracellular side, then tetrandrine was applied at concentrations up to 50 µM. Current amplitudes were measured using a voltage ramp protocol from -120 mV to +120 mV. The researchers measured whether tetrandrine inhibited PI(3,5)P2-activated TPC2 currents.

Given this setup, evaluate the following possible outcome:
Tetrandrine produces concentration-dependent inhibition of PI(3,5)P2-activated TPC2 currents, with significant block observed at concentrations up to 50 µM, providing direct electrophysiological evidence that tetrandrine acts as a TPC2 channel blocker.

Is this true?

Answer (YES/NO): NO